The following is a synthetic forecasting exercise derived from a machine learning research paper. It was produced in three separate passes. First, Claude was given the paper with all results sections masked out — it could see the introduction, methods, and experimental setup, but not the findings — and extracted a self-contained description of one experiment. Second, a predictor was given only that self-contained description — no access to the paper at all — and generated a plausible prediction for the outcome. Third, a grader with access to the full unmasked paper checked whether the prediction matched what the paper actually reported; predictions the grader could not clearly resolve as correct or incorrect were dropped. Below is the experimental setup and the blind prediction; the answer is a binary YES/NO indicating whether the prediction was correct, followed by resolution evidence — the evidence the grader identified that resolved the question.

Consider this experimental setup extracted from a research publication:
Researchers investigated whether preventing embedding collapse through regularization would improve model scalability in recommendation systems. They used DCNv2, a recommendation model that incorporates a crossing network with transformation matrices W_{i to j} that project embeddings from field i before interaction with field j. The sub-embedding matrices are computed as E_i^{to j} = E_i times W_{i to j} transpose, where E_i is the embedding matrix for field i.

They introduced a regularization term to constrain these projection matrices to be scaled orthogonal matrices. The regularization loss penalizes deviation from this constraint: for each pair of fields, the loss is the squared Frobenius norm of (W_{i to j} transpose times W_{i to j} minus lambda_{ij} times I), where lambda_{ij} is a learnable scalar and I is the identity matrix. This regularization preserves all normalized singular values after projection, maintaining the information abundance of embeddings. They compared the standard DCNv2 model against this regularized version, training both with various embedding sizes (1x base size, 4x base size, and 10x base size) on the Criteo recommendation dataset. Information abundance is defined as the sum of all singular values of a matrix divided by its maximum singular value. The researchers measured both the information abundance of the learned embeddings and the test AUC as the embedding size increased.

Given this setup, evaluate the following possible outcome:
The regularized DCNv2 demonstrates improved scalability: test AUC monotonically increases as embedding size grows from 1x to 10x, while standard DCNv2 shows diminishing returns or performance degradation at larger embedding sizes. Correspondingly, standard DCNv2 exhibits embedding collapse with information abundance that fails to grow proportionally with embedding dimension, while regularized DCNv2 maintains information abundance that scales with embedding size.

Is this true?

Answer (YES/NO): NO